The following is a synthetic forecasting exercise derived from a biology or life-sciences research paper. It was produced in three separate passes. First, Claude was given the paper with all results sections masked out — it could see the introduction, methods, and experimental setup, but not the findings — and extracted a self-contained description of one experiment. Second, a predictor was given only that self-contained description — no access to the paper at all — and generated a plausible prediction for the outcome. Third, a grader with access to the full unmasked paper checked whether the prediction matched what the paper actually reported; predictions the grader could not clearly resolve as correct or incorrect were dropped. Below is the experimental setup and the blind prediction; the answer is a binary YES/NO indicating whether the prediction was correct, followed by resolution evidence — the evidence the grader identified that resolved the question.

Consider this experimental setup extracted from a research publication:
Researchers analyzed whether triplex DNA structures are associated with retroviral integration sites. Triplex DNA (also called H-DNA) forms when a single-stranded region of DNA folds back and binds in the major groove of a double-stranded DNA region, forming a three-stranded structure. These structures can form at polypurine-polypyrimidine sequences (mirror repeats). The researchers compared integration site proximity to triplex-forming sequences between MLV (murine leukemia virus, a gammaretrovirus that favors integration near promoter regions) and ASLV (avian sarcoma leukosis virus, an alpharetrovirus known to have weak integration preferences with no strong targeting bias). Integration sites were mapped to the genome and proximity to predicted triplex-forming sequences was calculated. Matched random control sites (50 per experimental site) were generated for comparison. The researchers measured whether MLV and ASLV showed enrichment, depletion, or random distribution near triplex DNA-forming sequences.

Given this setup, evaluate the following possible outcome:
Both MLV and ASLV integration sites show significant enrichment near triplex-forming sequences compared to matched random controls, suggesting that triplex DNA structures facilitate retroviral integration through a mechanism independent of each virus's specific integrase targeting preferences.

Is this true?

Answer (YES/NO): YES